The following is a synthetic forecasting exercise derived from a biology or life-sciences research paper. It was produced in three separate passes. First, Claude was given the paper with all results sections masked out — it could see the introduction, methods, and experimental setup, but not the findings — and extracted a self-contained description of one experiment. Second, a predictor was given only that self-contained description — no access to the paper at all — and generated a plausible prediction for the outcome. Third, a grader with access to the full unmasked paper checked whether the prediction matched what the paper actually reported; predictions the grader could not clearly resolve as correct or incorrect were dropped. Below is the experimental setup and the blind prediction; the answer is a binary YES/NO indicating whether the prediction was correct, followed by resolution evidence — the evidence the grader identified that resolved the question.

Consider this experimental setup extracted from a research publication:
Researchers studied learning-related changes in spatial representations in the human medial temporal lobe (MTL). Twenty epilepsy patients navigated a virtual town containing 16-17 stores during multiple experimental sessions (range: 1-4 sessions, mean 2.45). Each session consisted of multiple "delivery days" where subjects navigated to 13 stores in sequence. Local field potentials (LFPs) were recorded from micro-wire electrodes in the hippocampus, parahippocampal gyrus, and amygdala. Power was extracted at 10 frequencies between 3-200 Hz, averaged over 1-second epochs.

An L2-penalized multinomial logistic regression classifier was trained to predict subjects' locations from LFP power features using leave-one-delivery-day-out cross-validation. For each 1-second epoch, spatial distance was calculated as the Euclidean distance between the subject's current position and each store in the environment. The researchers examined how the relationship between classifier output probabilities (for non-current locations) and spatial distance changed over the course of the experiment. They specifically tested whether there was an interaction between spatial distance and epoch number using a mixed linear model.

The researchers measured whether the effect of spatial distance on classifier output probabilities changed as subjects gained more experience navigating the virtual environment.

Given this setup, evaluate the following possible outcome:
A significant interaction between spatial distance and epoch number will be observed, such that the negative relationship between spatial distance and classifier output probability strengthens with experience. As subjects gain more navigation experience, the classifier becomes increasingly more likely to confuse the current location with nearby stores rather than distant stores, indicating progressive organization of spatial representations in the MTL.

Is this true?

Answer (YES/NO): YES